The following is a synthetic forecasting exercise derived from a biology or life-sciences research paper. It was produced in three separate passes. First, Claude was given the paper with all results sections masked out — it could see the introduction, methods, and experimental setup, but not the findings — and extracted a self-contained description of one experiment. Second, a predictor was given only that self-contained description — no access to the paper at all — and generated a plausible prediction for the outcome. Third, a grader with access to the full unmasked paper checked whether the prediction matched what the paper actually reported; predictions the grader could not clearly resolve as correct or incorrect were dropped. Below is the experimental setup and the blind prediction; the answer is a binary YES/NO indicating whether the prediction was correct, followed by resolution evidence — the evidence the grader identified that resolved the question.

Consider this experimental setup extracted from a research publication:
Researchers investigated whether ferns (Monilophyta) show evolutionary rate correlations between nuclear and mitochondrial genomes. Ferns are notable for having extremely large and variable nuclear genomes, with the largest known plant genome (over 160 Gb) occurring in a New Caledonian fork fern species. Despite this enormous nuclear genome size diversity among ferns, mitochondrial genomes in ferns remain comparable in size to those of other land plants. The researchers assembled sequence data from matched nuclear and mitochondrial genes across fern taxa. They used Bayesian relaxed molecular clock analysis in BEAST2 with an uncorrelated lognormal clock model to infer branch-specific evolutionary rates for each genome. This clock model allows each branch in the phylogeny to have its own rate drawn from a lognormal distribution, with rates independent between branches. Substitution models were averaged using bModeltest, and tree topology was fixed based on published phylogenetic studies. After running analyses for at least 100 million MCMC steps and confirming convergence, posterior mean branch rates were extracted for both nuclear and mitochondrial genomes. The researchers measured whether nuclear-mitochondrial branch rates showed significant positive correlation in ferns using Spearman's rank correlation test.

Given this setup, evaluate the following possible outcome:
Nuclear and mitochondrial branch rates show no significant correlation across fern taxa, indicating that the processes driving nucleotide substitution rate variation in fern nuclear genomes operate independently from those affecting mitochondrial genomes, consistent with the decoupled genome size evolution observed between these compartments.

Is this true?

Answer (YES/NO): NO